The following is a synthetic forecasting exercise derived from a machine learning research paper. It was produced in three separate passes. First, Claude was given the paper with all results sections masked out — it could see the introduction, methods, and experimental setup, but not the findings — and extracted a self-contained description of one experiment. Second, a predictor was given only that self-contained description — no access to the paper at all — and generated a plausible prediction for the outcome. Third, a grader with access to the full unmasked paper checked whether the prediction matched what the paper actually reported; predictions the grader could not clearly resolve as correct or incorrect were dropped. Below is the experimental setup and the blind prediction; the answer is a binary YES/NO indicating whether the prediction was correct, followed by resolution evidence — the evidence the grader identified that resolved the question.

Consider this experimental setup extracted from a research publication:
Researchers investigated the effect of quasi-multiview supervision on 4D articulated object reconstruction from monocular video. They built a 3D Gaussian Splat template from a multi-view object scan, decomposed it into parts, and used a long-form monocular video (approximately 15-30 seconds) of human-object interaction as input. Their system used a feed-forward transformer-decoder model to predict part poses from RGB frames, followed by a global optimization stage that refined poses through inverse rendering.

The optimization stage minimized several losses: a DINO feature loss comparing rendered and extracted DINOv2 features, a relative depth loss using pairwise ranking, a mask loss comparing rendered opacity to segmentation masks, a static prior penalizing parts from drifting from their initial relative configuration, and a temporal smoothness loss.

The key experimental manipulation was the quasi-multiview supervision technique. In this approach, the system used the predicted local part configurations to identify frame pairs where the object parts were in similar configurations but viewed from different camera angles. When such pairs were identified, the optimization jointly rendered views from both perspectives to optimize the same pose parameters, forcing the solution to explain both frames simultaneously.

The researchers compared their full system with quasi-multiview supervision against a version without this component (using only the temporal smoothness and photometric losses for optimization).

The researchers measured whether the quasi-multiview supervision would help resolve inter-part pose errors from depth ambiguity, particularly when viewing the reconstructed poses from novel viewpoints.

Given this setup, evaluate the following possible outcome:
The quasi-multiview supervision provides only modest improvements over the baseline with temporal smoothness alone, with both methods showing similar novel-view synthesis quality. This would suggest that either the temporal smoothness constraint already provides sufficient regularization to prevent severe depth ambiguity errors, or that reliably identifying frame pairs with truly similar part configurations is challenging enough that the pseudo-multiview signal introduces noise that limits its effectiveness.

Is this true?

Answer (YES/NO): NO